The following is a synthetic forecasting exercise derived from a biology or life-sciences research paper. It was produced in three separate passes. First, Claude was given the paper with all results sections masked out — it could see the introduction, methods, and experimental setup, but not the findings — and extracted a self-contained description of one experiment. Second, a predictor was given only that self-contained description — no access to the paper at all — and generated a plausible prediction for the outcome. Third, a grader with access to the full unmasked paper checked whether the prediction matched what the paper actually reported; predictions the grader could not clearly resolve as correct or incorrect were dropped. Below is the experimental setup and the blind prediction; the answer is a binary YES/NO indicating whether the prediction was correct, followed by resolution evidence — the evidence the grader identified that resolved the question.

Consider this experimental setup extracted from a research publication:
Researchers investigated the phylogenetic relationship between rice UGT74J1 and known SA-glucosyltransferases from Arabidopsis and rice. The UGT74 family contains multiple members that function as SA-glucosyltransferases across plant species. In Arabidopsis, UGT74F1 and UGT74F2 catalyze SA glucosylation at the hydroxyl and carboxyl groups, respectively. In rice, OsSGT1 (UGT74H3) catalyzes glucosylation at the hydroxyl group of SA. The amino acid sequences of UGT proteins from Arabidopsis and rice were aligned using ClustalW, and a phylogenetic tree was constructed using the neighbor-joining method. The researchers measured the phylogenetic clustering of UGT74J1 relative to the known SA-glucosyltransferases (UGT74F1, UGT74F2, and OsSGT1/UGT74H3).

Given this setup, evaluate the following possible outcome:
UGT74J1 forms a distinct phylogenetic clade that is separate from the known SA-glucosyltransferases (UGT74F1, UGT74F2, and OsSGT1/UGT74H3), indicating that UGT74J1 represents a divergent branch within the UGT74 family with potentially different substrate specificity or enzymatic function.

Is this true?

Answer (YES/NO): NO